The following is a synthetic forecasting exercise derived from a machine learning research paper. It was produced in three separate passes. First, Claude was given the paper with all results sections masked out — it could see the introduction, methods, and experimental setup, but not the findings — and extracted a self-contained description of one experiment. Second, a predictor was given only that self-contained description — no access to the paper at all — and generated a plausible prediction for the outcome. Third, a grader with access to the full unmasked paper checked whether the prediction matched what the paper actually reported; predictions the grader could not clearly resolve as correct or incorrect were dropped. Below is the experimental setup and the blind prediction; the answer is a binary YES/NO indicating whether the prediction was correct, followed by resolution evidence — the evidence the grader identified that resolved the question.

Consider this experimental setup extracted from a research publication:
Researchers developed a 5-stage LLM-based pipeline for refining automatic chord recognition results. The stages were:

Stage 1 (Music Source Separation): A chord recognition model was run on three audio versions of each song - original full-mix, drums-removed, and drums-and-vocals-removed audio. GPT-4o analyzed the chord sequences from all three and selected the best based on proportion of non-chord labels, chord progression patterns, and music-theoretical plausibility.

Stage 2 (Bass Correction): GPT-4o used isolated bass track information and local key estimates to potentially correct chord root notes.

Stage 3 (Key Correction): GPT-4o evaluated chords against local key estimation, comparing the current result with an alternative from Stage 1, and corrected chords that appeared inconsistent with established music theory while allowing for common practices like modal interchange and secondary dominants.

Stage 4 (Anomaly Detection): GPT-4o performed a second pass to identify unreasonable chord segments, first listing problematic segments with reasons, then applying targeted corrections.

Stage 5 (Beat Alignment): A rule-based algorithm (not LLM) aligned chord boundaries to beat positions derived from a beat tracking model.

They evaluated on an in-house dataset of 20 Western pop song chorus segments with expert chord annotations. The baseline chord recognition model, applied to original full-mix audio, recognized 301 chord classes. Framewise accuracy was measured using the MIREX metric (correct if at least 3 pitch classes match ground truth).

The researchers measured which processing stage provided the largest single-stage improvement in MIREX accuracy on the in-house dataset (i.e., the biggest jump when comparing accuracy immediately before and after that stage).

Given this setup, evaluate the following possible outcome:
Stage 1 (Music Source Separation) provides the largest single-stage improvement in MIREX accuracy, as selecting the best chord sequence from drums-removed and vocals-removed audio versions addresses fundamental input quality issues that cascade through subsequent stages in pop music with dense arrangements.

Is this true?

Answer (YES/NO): NO